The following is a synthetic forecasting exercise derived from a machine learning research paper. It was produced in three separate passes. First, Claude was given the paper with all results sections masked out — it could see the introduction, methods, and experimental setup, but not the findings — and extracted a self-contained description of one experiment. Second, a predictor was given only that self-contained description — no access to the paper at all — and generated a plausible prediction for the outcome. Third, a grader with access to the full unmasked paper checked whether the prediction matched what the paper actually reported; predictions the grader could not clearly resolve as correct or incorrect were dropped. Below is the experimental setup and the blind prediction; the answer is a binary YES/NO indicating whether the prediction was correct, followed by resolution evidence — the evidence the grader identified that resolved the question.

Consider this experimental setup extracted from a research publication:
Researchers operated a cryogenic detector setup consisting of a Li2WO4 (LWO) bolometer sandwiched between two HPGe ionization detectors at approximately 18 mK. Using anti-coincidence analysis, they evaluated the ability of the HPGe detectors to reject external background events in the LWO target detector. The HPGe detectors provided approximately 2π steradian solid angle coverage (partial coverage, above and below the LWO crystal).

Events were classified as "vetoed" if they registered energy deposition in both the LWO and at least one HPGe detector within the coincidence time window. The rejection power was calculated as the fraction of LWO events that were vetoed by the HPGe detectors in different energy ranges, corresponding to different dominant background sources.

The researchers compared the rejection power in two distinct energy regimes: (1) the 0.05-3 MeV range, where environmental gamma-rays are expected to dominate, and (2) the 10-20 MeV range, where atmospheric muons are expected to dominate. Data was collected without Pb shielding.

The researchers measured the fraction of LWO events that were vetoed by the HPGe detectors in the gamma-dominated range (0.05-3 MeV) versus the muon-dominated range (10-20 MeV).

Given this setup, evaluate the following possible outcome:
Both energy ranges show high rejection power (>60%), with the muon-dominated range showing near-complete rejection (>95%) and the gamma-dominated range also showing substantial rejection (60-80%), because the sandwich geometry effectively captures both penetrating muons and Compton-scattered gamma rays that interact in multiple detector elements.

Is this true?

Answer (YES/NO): NO